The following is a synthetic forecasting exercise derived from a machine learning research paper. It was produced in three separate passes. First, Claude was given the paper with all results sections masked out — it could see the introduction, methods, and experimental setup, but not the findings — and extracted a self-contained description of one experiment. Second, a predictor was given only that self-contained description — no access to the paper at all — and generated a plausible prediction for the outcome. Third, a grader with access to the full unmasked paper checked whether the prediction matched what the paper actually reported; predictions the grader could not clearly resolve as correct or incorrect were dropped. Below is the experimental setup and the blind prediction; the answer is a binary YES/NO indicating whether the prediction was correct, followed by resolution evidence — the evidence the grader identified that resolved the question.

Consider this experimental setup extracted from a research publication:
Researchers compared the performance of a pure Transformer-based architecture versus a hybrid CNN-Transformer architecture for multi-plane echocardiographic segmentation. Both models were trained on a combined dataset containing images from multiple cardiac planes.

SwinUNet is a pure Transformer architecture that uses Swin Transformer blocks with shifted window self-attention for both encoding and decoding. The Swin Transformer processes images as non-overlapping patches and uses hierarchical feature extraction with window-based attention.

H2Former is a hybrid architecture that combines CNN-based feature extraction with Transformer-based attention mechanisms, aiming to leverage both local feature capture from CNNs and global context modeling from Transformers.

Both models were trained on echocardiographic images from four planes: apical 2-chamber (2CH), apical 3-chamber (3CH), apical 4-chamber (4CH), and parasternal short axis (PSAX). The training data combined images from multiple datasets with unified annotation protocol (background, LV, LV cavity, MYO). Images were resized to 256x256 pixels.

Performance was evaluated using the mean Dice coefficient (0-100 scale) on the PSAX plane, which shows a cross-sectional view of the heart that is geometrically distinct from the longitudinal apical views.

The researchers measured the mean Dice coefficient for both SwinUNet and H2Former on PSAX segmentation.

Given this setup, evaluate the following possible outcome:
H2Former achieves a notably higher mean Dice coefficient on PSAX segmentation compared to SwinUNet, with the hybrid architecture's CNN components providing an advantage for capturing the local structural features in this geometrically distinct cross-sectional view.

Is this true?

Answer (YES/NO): YES